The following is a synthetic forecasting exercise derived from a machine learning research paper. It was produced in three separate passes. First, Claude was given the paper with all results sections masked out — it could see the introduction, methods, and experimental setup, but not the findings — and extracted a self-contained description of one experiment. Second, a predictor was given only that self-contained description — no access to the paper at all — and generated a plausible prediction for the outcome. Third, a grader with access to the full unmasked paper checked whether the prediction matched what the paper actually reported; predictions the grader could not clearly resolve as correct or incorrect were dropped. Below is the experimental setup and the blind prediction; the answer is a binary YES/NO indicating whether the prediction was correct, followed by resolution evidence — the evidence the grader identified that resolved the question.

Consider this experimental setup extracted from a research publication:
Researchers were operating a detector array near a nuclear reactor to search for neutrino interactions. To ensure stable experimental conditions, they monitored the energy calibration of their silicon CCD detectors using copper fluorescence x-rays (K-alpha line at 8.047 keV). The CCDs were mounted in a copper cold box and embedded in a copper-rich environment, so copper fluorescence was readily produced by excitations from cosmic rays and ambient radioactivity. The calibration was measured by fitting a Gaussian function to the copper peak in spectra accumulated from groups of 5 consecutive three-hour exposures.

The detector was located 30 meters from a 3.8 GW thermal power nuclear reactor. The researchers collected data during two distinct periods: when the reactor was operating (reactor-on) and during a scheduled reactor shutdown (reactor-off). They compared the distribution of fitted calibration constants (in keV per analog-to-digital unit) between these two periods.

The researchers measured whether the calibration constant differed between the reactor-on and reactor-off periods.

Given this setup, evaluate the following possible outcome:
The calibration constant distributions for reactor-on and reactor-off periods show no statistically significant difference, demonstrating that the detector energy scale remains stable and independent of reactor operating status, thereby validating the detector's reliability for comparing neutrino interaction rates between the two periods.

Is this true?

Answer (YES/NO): YES